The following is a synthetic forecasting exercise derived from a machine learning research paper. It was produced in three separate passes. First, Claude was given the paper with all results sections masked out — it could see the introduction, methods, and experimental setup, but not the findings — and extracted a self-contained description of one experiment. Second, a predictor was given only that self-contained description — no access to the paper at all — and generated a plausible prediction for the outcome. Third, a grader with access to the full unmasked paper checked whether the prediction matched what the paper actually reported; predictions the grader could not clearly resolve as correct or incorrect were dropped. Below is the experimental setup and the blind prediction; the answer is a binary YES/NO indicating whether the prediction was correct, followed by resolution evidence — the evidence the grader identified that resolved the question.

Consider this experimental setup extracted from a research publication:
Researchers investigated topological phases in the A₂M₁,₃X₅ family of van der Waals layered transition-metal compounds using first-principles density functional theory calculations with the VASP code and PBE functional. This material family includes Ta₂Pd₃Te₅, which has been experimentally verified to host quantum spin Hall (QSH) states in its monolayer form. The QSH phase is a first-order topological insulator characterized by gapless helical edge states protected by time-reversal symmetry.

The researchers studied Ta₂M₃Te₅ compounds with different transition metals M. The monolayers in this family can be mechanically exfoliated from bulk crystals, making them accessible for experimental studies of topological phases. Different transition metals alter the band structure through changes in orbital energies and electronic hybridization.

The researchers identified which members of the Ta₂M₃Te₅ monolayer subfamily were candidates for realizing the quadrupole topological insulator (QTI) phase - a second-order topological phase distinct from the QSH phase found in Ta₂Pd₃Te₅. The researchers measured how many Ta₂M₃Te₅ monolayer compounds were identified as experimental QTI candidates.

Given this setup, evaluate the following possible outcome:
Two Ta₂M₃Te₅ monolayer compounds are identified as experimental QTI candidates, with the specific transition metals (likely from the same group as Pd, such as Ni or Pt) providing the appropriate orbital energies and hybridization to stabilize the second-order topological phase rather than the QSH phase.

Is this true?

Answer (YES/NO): NO